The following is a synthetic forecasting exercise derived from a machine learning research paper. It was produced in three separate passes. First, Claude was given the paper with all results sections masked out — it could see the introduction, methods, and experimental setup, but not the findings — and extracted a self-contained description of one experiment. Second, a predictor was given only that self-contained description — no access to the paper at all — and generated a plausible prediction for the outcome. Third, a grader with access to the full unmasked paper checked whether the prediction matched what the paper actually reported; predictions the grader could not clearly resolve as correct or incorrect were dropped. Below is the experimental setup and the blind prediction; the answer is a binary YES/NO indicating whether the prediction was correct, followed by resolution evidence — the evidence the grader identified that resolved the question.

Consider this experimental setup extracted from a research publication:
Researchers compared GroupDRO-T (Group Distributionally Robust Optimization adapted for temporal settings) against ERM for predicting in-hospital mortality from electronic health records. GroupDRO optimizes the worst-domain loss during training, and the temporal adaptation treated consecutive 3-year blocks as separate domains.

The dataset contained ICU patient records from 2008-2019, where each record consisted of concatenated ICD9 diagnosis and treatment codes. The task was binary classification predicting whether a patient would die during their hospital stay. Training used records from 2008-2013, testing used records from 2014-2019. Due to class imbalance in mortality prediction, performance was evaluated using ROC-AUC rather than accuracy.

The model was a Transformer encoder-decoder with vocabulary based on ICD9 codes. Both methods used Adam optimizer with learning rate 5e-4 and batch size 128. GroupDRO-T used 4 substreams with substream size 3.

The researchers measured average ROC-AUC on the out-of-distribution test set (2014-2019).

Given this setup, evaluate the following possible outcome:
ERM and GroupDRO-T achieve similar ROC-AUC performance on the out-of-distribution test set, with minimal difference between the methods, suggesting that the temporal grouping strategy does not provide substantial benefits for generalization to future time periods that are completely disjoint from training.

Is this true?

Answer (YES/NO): NO